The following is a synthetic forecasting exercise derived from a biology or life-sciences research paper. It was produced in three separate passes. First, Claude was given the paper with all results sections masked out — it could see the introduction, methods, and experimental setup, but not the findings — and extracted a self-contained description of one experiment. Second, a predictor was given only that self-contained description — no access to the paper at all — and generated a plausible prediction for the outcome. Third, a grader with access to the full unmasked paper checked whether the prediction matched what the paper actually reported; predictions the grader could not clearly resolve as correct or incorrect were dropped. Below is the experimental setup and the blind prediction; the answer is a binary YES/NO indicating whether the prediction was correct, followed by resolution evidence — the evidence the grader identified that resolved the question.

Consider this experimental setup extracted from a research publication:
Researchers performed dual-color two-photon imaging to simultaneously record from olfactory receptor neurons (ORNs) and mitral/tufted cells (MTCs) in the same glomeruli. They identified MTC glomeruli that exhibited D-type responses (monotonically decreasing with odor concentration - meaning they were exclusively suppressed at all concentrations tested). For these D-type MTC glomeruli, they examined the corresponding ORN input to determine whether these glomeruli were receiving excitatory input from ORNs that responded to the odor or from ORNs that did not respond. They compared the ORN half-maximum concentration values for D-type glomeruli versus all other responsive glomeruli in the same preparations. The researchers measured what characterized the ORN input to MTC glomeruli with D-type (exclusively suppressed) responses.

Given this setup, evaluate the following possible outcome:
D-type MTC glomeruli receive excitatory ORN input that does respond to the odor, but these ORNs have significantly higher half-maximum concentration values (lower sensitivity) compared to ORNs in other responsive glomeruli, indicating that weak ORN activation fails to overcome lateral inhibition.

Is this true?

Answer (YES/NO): YES